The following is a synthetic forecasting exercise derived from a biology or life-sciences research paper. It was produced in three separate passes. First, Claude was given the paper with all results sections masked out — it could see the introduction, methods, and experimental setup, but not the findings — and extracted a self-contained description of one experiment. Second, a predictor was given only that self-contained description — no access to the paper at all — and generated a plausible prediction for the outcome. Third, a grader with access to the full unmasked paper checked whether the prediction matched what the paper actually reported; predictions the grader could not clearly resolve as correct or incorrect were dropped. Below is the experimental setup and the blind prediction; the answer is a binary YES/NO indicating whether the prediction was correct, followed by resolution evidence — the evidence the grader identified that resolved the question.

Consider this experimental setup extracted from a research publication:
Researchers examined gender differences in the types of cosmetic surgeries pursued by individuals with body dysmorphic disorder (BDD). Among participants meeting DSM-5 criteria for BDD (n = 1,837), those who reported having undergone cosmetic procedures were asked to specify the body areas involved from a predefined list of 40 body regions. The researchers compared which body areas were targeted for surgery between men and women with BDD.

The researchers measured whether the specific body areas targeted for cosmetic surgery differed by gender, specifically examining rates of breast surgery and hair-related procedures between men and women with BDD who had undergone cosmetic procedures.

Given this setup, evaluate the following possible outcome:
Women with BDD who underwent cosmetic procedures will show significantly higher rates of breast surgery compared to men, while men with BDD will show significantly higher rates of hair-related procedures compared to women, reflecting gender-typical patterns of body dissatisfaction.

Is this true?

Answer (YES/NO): YES